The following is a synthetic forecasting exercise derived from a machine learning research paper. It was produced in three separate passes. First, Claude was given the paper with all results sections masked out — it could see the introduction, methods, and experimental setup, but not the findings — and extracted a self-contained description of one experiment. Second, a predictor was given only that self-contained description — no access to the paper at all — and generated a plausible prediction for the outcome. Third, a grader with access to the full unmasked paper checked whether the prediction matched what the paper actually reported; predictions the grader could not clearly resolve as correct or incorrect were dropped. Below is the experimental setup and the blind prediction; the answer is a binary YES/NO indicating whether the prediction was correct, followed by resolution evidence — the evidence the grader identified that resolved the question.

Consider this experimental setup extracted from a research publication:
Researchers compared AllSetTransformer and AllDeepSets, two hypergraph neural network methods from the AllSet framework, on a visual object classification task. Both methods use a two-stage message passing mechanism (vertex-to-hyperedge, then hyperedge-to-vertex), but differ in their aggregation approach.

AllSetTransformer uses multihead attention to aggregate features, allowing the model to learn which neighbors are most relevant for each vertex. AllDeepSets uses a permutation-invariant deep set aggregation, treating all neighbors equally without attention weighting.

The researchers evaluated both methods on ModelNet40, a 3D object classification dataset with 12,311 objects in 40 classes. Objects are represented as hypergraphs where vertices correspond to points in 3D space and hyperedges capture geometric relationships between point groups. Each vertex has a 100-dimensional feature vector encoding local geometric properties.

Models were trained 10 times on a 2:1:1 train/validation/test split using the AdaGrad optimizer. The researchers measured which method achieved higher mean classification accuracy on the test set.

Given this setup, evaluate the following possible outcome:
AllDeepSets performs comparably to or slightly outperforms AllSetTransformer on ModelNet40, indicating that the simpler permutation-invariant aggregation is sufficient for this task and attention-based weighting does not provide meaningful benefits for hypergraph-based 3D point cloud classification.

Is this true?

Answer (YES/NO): NO